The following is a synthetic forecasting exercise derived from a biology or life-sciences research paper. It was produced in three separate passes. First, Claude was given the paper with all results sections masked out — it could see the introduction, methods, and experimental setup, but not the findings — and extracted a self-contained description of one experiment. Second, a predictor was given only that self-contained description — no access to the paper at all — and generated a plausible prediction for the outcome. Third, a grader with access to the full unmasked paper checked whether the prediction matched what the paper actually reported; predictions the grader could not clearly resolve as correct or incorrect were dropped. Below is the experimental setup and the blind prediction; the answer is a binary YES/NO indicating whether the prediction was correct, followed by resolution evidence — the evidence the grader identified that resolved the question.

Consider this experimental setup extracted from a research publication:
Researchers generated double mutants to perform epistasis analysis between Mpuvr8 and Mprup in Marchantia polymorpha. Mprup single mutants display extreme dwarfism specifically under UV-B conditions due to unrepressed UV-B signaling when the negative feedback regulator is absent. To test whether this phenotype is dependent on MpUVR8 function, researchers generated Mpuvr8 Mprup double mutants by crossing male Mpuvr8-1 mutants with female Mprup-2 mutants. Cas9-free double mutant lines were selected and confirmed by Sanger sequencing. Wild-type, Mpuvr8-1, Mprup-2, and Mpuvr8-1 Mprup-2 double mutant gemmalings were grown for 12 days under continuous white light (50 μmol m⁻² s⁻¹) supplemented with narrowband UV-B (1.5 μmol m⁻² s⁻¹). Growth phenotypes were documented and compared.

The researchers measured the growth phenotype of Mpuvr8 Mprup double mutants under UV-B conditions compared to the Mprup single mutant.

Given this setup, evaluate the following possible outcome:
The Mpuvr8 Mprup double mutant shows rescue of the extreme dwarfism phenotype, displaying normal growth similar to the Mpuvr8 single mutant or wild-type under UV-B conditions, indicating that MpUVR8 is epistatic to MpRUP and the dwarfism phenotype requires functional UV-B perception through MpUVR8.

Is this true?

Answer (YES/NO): YES